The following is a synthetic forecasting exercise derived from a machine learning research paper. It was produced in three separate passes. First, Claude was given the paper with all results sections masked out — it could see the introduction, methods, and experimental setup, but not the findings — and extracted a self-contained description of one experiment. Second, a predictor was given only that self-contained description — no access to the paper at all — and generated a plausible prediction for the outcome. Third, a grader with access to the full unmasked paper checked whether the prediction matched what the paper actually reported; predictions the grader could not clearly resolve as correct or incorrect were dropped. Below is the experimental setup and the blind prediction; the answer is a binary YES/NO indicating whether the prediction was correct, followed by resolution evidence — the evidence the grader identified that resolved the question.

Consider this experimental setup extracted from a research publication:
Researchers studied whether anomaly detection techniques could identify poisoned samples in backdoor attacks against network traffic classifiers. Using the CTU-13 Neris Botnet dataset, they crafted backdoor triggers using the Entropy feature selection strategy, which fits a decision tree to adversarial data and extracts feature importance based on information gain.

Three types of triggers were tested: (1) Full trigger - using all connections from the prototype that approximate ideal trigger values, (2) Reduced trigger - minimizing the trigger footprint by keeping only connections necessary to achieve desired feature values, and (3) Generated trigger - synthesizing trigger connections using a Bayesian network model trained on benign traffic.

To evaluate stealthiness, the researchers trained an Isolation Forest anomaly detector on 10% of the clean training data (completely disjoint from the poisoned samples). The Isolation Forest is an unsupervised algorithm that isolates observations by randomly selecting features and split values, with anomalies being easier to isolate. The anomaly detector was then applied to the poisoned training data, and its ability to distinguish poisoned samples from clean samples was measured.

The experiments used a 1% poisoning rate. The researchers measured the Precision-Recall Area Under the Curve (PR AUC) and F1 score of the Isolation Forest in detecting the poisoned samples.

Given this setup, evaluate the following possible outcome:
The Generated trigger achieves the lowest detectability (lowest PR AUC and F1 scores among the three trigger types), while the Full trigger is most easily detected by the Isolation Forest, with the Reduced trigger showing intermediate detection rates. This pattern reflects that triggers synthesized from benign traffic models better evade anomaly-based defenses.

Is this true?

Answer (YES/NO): NO